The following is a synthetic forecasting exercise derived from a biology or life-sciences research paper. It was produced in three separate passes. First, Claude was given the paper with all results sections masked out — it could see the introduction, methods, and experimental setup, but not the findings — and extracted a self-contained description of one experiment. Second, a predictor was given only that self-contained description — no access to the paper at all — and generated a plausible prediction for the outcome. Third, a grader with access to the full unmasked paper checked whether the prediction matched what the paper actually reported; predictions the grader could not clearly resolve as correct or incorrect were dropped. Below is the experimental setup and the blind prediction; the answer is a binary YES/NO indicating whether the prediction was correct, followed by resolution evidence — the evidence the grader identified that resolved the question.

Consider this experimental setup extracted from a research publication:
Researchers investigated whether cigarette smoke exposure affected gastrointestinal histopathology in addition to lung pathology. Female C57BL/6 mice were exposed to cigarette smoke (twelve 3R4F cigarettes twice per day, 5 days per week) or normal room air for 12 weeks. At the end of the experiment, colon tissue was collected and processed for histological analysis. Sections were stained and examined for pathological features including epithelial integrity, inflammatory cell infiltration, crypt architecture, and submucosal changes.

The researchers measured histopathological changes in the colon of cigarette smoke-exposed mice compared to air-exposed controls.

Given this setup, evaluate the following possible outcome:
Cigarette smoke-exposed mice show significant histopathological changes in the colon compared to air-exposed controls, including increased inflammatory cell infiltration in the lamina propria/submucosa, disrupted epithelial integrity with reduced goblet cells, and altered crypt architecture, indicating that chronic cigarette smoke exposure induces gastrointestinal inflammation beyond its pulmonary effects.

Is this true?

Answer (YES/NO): NO